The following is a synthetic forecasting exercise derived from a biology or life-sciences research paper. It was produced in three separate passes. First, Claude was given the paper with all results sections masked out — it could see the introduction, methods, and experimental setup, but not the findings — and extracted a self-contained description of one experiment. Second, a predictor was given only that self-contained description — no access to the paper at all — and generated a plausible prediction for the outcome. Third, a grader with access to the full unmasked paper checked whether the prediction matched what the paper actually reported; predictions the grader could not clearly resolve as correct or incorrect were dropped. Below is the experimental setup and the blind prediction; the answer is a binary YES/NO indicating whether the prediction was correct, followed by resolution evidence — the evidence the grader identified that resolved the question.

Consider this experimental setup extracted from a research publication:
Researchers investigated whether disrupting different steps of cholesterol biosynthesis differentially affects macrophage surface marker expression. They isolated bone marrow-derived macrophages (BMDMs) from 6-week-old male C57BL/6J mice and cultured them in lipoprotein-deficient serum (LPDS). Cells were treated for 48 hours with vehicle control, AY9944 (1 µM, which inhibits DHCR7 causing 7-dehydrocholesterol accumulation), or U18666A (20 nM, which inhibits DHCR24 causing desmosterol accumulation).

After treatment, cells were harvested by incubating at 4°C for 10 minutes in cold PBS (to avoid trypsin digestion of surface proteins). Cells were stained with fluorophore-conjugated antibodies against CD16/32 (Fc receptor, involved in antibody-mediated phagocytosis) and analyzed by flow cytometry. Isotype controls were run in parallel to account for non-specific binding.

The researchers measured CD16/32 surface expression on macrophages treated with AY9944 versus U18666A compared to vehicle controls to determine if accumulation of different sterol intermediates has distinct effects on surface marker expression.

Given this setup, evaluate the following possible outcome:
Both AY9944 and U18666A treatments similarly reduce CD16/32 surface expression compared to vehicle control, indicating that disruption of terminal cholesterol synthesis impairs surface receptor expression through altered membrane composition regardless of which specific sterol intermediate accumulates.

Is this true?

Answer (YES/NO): NO